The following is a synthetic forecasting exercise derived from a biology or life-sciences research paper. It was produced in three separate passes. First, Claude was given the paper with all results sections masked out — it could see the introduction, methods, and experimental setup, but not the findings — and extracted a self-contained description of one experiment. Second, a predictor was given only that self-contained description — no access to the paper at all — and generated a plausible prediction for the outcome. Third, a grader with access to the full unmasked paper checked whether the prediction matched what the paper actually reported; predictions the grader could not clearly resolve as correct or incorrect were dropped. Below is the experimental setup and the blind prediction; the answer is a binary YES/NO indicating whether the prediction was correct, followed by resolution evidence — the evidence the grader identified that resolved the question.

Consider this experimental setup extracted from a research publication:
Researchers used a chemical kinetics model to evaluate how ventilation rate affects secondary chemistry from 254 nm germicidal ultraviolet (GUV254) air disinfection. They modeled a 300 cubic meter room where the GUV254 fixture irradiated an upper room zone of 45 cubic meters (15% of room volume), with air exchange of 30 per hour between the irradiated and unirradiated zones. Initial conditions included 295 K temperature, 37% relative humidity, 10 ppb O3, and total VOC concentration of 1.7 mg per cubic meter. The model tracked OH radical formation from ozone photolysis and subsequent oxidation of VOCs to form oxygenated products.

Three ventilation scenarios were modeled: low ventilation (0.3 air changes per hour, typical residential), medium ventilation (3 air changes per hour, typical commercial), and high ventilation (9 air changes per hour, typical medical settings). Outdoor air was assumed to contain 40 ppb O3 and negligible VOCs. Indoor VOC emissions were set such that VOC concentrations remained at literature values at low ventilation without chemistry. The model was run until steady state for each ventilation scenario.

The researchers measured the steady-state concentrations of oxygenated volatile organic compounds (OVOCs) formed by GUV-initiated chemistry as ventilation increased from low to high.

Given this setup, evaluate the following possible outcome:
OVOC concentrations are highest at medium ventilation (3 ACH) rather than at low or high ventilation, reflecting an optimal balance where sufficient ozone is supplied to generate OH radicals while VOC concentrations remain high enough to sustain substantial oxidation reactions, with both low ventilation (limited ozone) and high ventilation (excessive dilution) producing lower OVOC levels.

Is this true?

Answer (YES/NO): NO